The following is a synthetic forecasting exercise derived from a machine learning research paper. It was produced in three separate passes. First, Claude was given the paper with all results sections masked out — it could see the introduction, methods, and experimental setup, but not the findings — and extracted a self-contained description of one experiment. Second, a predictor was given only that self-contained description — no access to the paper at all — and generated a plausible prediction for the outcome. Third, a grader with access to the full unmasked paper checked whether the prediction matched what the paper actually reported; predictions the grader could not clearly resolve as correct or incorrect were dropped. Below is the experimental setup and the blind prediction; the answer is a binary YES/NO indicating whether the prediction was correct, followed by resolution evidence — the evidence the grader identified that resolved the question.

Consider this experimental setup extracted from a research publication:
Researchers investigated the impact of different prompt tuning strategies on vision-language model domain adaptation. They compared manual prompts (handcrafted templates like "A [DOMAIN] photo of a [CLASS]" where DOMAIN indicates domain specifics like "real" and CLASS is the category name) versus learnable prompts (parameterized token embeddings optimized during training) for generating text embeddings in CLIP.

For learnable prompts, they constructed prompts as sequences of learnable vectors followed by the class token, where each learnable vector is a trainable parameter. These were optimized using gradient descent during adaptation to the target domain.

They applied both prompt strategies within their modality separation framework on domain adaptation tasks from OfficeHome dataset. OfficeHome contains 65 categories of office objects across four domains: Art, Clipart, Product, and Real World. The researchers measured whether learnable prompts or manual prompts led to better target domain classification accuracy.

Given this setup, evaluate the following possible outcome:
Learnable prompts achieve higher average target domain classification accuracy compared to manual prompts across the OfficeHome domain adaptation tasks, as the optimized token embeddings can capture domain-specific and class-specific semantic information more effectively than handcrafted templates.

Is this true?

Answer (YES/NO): NO